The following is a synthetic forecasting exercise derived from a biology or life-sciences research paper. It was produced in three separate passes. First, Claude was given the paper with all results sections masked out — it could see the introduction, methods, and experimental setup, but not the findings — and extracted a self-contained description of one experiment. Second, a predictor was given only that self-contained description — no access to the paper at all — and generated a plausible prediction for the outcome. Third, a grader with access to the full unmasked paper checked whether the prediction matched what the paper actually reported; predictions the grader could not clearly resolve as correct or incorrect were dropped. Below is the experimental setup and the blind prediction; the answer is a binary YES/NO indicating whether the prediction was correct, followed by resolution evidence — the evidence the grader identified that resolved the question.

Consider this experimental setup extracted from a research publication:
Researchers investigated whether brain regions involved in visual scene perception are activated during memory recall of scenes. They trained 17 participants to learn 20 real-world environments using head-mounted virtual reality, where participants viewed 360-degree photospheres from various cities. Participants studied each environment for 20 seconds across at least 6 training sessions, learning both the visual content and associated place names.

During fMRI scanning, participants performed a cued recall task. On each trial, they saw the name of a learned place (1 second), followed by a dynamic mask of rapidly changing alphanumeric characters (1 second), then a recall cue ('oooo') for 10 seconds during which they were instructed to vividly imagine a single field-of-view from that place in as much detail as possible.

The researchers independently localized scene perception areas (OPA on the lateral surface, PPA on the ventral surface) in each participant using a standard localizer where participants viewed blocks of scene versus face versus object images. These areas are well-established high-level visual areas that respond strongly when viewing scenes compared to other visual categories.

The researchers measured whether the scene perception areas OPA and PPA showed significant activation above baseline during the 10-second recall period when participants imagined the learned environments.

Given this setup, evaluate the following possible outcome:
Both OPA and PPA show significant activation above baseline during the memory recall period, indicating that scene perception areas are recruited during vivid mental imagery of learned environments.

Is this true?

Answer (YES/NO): NO